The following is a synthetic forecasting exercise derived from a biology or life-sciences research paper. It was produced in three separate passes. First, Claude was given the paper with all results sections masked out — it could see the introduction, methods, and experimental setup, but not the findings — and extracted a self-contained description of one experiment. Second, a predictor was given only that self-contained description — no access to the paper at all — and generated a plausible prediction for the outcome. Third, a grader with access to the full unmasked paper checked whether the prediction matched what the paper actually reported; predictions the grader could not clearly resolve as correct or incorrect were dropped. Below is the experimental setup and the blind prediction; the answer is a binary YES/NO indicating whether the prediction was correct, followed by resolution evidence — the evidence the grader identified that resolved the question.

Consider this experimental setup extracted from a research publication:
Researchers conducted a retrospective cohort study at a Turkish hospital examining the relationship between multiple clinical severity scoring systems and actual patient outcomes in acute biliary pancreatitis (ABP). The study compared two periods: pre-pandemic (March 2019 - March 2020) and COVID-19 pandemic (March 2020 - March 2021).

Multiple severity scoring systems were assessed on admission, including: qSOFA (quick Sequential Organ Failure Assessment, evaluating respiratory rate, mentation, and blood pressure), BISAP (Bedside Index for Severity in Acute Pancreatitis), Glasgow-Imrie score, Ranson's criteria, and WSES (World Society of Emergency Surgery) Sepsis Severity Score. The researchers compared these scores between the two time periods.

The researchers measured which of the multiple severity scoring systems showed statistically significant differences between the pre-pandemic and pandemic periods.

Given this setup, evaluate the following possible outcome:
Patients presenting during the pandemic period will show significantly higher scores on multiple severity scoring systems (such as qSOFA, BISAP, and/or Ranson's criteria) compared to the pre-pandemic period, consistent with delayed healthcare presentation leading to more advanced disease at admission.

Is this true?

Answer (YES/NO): YES